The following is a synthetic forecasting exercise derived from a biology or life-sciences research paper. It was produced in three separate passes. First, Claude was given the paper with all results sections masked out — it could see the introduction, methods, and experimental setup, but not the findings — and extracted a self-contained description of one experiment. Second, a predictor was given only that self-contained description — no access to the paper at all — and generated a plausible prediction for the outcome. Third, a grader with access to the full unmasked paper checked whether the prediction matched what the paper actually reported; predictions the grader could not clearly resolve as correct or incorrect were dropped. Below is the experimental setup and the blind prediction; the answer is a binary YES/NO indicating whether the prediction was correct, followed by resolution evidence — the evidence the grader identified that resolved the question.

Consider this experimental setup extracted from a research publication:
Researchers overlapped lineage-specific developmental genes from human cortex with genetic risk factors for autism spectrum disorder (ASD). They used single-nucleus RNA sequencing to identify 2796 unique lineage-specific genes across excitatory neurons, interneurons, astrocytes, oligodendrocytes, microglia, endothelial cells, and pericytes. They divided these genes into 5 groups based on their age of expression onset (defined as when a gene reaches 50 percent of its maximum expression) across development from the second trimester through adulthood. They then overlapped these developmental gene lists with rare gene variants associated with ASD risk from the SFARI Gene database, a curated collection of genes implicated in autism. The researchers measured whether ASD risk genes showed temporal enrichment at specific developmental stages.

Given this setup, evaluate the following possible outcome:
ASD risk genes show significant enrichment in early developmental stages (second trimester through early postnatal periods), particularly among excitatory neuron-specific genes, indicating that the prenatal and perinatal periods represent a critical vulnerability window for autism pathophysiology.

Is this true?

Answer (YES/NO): NO